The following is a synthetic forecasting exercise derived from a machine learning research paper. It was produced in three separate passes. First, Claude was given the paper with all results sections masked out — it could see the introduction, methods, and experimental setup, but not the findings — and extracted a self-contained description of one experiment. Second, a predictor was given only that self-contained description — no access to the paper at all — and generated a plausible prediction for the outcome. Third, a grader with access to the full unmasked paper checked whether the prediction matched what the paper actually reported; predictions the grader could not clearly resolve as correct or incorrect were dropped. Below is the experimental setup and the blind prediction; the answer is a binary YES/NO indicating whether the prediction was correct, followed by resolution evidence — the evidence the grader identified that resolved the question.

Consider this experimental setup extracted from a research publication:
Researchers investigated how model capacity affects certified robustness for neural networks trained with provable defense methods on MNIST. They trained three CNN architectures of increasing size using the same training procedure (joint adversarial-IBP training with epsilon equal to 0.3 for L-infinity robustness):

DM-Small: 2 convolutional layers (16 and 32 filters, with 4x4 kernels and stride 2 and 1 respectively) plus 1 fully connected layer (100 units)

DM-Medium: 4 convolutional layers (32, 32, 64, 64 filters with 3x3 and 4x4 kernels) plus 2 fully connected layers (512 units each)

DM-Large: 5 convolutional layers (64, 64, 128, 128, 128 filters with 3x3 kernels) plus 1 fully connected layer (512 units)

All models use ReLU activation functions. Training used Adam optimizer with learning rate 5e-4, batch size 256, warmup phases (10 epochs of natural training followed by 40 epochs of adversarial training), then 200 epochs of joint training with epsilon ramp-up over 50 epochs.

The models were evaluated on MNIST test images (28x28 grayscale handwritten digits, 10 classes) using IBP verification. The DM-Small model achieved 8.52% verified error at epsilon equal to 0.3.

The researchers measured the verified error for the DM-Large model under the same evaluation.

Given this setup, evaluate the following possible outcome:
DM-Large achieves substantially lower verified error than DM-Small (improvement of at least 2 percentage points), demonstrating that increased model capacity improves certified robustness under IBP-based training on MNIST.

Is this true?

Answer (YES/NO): NO